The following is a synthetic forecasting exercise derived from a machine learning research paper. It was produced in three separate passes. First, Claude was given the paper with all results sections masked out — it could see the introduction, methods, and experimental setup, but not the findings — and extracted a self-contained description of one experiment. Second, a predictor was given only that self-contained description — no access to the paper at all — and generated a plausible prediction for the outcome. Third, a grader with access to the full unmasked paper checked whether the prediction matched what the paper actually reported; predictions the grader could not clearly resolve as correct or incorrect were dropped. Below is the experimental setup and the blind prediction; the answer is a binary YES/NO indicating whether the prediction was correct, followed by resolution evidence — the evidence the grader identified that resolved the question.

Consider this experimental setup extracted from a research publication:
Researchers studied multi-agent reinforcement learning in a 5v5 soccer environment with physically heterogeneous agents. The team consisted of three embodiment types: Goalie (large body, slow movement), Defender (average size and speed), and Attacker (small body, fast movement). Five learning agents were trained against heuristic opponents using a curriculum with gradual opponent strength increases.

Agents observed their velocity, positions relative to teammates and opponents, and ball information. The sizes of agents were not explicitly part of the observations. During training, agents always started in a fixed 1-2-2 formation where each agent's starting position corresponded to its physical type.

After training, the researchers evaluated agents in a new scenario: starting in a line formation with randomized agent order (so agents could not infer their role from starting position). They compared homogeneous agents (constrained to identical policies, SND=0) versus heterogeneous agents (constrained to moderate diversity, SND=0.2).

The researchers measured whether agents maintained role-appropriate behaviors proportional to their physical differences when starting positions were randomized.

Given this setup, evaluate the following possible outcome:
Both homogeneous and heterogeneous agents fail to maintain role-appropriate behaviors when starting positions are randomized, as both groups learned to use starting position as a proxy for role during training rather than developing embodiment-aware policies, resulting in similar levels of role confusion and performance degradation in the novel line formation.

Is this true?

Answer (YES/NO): NO